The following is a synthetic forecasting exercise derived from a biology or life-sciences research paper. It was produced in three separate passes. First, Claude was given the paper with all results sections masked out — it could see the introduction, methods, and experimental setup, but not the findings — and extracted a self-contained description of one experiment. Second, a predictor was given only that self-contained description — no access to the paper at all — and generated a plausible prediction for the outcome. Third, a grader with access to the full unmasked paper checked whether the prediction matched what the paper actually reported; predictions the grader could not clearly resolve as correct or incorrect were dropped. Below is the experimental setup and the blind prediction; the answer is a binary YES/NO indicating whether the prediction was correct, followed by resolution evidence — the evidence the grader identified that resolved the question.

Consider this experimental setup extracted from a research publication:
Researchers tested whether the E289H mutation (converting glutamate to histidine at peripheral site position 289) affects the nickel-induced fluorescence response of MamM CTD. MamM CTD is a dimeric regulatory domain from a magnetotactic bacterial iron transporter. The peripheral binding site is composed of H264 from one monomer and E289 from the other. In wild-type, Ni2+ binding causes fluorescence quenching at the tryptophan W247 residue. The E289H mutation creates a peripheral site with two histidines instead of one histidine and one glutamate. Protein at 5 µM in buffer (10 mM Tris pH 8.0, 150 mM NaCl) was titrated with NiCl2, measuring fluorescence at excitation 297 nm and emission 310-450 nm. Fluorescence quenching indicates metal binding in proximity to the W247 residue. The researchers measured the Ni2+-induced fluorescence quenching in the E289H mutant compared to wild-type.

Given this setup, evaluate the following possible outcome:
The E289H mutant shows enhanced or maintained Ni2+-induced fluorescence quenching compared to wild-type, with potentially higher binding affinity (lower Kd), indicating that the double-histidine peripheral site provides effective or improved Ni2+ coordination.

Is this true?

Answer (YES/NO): NO